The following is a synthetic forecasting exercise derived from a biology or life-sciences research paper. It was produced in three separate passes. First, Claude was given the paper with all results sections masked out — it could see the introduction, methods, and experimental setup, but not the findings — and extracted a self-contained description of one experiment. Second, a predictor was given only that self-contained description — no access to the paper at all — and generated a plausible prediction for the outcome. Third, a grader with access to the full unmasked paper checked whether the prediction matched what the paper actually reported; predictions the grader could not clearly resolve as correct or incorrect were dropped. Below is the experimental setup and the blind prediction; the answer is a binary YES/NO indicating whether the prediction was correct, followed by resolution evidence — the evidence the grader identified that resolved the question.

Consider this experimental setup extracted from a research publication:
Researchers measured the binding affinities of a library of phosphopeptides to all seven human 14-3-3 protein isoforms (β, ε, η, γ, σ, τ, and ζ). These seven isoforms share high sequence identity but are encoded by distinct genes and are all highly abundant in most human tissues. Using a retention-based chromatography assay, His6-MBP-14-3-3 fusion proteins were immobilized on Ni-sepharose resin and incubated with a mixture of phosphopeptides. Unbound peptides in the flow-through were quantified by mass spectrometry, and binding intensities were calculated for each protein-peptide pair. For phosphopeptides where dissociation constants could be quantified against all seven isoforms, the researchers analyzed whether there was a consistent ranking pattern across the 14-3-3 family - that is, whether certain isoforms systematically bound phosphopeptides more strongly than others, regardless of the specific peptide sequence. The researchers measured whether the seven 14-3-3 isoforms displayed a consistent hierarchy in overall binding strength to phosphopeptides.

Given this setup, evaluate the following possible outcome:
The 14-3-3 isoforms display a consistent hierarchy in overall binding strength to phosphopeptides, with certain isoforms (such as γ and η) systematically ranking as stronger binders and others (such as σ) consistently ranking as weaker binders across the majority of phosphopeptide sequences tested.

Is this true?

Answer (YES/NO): YES